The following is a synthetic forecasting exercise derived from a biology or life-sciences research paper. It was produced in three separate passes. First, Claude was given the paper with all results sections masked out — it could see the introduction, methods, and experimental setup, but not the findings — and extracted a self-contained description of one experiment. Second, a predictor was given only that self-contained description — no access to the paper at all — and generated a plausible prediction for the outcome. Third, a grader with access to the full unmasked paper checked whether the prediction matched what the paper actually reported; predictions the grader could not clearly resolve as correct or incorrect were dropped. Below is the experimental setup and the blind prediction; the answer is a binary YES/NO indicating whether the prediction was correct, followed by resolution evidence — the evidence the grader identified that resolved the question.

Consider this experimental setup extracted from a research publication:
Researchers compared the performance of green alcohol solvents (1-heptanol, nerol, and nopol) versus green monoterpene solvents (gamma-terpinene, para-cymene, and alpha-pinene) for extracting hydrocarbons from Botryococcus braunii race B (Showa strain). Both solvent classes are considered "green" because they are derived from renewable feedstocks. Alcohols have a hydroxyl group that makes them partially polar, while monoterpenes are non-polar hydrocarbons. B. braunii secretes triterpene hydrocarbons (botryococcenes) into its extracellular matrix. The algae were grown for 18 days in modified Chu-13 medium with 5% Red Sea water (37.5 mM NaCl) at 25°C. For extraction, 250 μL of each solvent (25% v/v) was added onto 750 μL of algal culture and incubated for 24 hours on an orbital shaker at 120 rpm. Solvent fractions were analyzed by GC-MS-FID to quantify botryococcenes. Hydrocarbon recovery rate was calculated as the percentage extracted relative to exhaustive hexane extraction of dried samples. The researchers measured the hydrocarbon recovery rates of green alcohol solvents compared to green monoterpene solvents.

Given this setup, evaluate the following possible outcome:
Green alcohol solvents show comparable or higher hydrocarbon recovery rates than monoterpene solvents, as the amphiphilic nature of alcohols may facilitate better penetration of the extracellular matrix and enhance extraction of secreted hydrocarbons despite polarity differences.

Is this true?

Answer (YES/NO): NO